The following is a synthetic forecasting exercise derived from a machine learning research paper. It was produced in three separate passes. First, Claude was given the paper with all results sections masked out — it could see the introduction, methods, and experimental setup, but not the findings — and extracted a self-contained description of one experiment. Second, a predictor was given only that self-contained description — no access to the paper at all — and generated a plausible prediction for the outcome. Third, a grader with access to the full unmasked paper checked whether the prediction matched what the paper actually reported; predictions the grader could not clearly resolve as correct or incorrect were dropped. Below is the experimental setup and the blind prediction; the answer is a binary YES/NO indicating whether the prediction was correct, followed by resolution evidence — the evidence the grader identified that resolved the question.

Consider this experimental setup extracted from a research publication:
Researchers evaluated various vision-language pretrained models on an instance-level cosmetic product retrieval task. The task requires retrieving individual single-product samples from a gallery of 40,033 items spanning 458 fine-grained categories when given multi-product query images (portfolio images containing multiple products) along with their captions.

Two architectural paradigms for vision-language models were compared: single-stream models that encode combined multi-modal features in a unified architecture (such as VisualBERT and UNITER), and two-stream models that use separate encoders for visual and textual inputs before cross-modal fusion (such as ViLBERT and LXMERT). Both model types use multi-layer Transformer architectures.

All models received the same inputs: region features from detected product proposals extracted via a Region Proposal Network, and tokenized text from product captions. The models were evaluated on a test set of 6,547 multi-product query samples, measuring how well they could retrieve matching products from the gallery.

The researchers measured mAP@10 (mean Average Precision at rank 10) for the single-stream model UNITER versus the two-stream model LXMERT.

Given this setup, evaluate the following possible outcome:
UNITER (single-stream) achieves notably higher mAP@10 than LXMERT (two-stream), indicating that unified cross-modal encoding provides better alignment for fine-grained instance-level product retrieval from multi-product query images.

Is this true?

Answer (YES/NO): YES